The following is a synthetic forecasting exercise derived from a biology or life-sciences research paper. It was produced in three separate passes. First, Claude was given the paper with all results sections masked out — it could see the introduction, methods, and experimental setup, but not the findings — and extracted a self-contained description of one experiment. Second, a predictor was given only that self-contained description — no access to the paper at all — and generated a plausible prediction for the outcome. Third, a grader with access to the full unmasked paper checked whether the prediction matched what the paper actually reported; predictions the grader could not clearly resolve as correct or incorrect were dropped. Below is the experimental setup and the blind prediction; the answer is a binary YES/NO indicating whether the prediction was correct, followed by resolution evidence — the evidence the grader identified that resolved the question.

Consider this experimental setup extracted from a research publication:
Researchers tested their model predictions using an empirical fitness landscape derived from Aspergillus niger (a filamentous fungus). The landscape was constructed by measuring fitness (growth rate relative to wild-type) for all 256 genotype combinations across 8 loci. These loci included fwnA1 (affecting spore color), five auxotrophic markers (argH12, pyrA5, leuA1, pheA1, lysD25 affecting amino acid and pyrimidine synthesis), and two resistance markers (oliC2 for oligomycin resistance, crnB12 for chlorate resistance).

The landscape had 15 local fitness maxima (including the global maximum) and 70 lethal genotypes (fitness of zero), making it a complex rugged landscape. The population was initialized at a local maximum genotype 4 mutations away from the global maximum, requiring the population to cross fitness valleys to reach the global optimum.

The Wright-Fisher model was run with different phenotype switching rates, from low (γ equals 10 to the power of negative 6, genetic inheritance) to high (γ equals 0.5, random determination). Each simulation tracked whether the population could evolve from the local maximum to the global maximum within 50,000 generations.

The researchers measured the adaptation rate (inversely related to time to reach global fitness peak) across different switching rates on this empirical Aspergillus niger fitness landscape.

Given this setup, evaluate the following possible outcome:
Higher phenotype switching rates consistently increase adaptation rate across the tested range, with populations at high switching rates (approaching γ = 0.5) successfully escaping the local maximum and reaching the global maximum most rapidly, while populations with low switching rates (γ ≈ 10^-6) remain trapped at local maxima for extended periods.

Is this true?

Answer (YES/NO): NO